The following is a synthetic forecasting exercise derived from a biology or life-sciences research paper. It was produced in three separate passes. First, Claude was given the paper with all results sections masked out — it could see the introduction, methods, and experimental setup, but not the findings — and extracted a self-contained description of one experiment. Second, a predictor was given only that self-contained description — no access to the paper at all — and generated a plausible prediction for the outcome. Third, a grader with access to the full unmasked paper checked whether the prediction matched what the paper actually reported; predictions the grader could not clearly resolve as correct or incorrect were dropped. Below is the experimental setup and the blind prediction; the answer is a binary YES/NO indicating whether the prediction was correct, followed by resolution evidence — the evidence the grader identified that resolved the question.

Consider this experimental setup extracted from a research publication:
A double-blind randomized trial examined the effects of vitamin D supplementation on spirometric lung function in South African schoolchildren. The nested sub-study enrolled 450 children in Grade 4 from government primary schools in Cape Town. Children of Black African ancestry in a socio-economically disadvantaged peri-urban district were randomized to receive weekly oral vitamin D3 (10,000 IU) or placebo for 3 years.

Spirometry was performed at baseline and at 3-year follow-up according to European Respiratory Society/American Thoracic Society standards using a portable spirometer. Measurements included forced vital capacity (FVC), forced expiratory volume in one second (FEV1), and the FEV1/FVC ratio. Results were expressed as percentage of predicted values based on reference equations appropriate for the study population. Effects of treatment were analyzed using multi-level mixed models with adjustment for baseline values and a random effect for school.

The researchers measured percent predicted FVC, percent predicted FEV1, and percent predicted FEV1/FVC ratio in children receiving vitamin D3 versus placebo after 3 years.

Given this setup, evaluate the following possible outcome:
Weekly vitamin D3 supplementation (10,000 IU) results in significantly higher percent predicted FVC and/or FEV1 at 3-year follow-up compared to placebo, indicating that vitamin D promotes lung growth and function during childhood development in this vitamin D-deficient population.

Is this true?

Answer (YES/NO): NO